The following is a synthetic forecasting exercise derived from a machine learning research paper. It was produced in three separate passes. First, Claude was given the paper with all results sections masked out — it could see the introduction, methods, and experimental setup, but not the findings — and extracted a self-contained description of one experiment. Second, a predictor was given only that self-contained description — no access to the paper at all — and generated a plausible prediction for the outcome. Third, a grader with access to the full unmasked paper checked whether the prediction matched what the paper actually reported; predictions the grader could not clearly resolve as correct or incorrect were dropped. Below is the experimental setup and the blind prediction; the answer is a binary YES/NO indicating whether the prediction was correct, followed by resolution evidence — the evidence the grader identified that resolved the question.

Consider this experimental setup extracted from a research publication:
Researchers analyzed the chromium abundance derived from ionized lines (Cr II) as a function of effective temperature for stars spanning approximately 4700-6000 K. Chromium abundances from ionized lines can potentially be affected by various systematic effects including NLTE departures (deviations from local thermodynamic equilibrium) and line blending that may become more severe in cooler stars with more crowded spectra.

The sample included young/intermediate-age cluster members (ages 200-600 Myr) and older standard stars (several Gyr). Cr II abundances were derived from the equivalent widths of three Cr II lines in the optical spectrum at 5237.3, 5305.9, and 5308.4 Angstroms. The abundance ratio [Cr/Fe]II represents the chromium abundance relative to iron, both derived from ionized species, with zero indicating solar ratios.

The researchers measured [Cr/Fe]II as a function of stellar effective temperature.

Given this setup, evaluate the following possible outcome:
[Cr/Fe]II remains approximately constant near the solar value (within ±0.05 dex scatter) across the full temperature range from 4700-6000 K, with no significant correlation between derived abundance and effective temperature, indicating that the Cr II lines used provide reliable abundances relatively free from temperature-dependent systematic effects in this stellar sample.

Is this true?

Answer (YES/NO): NO